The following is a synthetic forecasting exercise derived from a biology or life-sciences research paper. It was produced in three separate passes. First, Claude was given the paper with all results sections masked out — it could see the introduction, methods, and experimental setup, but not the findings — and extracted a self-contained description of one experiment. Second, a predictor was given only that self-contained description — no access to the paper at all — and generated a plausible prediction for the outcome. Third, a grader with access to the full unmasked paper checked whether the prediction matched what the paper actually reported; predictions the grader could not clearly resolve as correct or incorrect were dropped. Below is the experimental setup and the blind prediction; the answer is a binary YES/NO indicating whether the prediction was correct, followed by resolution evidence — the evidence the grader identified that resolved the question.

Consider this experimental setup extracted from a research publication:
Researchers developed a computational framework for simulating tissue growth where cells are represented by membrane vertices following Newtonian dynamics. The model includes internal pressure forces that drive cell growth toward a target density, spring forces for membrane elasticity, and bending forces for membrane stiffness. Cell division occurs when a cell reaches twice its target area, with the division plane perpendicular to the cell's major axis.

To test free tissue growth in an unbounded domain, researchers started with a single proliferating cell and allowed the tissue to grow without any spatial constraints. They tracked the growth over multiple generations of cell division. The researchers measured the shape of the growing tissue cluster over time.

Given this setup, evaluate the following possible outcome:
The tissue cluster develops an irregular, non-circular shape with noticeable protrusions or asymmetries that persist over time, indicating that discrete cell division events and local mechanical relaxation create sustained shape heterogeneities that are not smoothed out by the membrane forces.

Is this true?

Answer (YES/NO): NO